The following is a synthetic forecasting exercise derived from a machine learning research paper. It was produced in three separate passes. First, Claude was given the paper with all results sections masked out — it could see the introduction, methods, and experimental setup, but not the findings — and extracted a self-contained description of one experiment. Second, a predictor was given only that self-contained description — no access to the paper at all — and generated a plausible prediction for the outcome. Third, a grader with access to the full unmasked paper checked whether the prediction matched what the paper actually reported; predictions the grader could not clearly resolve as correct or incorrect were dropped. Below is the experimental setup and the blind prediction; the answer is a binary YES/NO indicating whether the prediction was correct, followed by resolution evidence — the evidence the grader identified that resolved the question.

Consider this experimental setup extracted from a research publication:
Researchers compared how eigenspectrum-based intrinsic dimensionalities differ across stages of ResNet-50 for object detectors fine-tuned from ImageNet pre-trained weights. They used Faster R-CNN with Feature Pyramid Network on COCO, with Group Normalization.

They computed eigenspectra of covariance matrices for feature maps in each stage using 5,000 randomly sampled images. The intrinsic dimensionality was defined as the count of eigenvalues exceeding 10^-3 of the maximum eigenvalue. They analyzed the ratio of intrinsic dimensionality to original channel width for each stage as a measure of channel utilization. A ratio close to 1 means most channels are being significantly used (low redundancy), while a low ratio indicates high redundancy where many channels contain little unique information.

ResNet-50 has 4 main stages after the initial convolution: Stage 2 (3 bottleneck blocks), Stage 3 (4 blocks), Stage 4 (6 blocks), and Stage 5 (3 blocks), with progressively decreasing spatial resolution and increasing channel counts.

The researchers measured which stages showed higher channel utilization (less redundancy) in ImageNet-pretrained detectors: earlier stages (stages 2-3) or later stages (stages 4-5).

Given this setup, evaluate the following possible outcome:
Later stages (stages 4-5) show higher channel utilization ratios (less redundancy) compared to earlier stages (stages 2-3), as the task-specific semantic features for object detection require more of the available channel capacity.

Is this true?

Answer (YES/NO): NO